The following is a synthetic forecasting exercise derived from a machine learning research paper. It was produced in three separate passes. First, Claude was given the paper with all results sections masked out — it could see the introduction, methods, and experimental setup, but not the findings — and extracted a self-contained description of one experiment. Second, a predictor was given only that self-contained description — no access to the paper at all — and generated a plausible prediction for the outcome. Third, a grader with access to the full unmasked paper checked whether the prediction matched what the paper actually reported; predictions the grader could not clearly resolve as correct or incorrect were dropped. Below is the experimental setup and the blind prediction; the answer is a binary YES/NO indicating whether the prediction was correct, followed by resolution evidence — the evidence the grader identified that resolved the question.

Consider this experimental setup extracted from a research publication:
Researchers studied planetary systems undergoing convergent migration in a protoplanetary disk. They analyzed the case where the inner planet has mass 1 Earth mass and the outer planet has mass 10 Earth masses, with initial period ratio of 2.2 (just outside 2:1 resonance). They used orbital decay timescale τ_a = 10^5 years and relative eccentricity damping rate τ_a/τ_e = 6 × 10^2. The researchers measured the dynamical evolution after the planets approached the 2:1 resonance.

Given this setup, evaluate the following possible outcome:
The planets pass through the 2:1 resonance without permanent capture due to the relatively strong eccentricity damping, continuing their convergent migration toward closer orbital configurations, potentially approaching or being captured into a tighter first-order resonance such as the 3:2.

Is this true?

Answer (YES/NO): NO